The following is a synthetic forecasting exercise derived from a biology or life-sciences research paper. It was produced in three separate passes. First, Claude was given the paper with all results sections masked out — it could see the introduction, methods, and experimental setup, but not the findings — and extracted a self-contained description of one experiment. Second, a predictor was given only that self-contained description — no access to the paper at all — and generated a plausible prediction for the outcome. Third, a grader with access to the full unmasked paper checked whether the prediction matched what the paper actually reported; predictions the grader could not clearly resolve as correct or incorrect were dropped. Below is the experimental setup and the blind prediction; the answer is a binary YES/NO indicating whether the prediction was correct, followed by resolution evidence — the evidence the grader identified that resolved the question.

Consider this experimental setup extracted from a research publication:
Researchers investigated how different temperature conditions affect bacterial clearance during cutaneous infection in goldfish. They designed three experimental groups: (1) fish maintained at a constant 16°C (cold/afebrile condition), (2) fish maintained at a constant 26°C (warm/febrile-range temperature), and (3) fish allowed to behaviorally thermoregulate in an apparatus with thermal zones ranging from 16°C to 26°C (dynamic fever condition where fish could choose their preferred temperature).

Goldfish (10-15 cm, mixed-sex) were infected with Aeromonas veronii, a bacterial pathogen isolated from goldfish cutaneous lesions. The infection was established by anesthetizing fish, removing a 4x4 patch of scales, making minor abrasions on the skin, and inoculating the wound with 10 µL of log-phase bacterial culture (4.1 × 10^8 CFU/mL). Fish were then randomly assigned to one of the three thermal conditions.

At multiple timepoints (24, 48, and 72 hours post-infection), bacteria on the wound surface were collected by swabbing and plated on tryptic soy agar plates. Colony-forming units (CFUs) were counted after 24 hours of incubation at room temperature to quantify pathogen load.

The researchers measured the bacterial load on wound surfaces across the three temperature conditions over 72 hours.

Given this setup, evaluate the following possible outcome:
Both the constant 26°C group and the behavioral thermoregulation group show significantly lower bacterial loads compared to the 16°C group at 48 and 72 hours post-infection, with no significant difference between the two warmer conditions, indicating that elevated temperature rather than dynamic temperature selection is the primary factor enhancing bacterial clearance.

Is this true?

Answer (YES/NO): NO